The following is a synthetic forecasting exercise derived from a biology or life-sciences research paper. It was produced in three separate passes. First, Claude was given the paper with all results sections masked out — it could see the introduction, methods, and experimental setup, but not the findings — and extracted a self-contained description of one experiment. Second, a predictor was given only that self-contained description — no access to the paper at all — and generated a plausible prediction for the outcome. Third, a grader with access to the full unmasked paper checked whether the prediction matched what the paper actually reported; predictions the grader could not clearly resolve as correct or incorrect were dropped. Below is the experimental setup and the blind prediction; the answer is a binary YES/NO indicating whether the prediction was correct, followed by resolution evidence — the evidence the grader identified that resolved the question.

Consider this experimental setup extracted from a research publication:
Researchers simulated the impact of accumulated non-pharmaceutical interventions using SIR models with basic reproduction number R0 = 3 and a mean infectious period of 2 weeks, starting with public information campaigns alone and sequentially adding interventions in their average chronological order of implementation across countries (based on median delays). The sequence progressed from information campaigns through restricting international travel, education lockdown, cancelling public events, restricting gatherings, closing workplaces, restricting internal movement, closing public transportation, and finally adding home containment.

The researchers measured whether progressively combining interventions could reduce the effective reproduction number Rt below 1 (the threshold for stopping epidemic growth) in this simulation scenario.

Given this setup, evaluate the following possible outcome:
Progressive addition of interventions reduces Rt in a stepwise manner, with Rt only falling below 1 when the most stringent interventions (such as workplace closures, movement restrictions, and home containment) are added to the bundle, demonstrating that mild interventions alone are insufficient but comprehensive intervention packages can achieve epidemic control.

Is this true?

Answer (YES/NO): YES